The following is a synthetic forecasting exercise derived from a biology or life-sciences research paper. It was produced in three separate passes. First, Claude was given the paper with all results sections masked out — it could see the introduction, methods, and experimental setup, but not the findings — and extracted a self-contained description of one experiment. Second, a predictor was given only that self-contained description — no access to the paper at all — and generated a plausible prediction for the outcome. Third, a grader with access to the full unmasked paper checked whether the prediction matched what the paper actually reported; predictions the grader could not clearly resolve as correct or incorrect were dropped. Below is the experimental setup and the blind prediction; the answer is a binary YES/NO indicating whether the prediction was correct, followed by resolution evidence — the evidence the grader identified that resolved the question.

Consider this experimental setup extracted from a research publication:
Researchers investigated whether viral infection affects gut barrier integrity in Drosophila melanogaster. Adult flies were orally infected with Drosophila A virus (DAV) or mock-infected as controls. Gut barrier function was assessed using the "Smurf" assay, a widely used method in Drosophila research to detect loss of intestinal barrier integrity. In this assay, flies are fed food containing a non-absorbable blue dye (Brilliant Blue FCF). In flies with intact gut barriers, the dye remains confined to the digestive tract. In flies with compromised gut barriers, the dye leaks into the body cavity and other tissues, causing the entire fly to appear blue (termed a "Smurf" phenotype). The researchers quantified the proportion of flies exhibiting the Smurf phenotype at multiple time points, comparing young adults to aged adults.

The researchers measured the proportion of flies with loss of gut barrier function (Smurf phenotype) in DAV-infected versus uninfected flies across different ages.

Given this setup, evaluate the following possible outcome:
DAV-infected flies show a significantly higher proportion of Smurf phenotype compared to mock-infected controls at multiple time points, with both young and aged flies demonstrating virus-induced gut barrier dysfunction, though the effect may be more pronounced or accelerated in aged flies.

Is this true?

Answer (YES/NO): NO